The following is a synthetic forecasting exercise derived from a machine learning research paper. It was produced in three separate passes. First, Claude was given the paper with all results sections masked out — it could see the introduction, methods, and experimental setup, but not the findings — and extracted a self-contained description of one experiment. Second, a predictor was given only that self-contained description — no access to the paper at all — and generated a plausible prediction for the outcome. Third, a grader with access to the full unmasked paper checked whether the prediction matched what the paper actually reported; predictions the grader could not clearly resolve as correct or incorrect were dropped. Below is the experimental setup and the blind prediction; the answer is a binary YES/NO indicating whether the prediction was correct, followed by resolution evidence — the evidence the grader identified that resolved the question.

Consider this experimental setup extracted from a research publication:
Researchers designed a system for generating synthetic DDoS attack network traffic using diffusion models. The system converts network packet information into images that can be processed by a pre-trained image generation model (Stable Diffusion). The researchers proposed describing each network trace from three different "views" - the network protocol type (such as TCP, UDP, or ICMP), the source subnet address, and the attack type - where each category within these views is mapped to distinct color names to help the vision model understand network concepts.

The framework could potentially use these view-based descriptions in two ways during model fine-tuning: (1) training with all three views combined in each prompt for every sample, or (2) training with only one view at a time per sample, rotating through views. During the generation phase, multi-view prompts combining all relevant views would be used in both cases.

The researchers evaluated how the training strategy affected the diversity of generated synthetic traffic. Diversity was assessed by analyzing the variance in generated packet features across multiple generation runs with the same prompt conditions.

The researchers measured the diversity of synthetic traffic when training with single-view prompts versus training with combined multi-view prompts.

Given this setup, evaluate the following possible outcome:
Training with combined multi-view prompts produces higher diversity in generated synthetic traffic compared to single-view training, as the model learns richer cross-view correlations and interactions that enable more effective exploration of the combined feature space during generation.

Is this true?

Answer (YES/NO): NO